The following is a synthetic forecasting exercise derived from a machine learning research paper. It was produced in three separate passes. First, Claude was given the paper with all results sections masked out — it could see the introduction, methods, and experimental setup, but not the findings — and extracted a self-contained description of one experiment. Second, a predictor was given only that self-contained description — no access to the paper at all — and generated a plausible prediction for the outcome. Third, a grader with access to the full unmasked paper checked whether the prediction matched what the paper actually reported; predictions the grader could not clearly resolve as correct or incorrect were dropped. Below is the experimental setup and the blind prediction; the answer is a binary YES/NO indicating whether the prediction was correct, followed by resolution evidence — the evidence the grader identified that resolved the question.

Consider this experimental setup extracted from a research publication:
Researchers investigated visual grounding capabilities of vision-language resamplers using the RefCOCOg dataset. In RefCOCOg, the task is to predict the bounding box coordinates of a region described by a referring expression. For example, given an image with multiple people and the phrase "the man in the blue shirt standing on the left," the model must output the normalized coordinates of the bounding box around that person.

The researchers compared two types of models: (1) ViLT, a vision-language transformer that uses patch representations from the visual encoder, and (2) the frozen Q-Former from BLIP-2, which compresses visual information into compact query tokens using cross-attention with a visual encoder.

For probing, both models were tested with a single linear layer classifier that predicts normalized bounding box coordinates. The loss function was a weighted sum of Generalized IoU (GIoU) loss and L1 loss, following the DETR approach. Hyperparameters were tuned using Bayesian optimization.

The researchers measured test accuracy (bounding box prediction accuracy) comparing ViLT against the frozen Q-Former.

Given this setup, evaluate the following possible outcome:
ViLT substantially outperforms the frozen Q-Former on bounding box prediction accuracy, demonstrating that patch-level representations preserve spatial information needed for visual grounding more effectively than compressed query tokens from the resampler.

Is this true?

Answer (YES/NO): YES